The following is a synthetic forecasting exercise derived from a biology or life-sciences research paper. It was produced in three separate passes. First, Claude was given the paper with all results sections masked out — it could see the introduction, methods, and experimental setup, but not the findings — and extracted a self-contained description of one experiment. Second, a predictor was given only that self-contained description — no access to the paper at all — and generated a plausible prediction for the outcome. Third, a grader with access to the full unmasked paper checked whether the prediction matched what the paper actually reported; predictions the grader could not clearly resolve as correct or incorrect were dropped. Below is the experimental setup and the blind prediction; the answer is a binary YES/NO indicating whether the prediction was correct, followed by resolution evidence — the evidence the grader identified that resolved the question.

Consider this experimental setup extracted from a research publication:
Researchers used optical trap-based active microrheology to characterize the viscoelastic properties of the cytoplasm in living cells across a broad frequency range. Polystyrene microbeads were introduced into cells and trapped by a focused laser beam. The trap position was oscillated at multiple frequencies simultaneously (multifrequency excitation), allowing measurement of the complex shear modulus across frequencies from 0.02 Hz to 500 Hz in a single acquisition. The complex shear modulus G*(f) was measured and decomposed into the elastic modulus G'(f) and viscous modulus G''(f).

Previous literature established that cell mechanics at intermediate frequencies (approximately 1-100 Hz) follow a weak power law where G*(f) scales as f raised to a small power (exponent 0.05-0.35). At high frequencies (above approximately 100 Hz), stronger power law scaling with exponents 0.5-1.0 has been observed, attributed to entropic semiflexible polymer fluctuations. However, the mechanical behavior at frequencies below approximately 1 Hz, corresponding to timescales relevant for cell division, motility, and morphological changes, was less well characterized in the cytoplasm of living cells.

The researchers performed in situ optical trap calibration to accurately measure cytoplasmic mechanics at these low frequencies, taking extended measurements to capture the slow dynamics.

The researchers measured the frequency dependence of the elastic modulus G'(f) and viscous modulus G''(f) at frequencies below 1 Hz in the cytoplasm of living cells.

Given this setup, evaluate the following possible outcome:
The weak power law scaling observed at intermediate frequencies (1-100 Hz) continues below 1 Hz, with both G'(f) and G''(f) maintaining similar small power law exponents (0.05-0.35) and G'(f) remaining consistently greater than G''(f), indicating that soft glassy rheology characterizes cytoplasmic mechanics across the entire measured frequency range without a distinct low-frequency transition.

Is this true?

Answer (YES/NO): NO